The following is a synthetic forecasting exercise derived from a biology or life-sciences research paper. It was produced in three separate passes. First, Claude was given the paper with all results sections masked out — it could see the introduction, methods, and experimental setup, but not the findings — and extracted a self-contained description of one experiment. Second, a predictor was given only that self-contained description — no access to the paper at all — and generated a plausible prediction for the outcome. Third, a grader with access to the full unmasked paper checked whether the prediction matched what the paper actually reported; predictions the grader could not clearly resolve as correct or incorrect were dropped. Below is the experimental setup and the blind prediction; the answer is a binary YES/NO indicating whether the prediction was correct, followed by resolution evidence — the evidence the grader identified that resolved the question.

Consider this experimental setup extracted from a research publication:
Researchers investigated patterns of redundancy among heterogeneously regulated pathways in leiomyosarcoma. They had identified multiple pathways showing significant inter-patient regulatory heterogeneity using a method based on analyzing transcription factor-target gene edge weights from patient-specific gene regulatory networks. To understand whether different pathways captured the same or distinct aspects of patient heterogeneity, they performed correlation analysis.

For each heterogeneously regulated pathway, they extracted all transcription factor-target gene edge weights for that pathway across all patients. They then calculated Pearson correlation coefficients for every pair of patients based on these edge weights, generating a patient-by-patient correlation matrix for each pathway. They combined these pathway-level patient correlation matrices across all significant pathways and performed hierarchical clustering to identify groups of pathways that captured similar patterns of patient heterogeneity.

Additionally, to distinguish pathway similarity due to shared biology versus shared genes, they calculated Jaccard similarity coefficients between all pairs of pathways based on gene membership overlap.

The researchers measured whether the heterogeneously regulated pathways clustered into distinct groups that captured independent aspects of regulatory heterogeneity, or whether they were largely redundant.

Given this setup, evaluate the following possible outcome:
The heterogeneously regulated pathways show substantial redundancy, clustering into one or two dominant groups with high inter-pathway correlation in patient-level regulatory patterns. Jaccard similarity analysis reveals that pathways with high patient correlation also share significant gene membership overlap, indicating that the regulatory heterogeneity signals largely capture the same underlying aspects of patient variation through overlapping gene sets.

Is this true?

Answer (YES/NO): NO